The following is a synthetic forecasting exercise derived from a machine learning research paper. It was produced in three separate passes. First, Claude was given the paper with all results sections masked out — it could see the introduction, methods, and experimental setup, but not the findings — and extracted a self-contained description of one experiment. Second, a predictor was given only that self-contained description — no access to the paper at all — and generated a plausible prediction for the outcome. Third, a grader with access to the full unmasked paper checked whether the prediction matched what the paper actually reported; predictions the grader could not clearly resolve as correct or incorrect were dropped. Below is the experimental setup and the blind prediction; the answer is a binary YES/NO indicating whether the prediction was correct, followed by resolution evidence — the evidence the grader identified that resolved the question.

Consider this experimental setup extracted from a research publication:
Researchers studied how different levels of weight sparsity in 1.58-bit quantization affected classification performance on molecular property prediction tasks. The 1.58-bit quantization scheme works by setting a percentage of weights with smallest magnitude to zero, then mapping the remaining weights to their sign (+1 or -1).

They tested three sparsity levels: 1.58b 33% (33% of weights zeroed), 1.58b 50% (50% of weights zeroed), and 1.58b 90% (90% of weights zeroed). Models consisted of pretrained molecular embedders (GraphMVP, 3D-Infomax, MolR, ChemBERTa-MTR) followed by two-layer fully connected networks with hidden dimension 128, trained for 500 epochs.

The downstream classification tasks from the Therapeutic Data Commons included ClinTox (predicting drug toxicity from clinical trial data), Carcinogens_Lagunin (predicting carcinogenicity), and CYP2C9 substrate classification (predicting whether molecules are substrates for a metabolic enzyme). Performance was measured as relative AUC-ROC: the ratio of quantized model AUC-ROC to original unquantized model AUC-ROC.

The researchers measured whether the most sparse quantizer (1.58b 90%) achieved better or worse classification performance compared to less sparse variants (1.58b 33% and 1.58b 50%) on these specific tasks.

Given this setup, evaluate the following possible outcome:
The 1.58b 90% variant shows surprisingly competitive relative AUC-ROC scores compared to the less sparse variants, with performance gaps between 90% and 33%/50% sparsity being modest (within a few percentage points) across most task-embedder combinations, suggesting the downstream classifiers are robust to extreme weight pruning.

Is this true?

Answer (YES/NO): NO